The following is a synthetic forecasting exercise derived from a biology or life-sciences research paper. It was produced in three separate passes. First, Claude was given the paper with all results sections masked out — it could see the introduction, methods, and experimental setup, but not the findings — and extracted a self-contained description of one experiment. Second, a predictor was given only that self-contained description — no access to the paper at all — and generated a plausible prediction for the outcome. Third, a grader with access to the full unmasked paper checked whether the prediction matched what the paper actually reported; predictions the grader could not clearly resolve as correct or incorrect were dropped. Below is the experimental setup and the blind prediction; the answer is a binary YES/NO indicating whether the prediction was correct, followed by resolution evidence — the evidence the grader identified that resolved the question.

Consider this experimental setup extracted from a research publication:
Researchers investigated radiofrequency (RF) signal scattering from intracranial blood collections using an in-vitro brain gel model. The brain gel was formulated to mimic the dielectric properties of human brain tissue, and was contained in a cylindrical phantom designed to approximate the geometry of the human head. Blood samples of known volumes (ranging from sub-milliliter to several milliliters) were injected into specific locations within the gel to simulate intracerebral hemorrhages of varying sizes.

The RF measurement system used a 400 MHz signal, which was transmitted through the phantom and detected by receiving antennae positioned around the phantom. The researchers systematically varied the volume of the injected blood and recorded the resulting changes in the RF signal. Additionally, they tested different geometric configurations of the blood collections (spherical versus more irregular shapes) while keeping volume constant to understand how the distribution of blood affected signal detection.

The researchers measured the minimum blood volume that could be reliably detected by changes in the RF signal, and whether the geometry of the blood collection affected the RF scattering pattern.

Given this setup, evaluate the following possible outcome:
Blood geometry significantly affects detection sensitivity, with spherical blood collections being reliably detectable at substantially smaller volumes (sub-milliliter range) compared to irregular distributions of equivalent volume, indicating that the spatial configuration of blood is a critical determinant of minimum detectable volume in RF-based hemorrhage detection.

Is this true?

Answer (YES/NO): NO